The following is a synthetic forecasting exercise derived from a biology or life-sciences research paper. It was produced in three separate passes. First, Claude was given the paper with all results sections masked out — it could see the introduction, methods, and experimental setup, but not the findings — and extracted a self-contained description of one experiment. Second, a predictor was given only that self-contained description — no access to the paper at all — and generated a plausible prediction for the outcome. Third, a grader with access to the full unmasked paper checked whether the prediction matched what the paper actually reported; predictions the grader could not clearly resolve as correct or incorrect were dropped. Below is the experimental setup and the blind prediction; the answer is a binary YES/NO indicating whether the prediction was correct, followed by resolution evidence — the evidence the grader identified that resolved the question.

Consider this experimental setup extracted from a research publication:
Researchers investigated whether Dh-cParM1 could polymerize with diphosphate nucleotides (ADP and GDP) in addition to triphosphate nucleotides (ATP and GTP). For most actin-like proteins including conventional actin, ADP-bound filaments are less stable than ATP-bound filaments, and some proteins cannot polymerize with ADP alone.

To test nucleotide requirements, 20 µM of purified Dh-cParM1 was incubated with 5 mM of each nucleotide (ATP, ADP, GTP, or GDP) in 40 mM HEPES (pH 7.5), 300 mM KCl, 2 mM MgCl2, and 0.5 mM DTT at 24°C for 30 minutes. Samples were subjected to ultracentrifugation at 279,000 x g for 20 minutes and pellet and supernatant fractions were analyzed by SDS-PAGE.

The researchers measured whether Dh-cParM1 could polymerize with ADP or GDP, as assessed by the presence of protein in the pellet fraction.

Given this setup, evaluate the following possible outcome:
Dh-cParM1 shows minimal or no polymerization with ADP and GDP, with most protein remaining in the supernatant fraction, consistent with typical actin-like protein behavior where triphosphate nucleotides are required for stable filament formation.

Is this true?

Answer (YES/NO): YES